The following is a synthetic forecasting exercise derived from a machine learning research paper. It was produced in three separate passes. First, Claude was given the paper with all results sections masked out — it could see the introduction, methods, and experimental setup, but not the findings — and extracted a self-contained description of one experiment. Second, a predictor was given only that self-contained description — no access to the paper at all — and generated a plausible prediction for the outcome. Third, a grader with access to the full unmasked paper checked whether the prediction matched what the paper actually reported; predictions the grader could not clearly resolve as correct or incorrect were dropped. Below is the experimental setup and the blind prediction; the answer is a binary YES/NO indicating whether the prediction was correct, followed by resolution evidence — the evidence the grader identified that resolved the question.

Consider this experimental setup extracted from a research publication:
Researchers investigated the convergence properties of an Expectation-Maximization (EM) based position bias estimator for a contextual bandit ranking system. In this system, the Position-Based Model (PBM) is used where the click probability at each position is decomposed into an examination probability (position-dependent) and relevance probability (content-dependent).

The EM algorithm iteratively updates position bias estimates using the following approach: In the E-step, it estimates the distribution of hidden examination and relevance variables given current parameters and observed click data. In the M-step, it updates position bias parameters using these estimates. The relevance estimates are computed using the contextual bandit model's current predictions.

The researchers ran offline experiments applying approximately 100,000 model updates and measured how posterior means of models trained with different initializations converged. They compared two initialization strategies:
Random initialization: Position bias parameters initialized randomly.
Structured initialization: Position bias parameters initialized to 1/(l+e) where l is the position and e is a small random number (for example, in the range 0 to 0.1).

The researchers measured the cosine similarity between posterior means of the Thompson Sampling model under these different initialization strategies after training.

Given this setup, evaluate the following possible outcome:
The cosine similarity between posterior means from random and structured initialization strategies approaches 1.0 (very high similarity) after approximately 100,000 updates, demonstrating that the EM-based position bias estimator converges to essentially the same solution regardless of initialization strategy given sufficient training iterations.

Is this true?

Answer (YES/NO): NO